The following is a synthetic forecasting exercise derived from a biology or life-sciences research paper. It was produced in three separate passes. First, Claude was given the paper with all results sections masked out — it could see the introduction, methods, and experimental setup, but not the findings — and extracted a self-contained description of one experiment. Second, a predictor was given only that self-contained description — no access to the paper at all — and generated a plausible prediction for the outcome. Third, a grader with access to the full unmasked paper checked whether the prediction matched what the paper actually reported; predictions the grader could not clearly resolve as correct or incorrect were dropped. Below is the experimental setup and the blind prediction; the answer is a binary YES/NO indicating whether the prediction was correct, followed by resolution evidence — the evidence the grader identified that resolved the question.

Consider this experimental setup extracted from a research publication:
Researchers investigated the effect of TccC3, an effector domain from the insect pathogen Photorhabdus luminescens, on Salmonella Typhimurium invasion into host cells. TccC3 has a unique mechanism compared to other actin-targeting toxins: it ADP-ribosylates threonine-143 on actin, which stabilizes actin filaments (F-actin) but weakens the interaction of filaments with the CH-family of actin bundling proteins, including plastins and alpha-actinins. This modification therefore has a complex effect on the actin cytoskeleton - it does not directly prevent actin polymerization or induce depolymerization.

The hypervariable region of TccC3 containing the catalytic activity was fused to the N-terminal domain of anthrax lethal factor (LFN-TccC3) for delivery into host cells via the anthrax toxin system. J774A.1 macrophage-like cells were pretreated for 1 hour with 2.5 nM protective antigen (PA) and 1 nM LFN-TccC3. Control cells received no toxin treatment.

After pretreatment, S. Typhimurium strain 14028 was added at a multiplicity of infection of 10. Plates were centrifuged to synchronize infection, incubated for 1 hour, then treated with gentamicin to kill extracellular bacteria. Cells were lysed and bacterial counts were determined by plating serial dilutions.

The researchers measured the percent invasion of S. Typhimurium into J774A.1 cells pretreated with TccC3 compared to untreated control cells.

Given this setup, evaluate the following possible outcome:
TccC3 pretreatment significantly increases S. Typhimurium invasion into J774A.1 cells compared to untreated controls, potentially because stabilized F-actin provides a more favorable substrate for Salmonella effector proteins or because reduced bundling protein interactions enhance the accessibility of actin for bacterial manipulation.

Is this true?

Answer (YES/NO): NO